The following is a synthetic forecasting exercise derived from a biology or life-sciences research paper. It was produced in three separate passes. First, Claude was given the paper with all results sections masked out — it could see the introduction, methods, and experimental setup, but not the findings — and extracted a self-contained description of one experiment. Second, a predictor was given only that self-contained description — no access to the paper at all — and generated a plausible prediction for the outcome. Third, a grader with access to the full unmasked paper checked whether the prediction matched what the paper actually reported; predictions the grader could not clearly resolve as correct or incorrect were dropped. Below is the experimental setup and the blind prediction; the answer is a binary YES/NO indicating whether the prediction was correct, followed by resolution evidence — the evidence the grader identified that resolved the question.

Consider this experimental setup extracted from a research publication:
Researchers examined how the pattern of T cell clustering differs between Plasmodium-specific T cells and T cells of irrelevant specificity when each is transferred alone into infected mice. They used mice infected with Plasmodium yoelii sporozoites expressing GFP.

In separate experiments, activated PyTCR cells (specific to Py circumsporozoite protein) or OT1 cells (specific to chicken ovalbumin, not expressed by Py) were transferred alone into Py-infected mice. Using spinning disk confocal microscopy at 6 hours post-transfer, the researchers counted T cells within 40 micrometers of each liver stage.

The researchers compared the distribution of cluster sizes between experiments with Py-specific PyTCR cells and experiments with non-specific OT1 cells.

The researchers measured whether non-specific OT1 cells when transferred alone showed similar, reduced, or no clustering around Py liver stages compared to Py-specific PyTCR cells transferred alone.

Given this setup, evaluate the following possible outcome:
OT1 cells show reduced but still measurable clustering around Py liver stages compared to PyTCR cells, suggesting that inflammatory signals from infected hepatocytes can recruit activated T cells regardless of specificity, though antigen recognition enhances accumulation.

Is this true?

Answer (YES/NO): NO